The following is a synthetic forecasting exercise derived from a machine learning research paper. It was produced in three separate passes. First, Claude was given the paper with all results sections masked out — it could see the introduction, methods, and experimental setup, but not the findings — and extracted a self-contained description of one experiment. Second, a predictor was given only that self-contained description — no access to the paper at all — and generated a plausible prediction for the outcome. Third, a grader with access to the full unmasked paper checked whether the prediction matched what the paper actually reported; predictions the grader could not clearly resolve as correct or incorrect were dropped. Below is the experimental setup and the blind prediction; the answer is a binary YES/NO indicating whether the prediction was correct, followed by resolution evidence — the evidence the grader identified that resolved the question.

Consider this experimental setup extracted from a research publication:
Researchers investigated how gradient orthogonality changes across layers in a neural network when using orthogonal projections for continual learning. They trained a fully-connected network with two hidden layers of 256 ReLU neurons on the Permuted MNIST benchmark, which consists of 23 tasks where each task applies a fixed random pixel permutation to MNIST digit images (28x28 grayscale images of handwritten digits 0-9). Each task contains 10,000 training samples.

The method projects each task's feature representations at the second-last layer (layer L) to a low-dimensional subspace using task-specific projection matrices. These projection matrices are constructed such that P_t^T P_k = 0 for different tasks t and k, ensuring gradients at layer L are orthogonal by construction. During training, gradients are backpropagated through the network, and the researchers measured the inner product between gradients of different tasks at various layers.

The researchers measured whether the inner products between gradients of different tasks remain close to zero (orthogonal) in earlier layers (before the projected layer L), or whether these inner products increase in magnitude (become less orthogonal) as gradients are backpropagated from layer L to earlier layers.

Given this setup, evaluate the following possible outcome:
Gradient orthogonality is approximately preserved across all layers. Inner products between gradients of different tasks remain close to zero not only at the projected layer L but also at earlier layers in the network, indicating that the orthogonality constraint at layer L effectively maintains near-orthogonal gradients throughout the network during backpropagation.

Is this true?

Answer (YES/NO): NO